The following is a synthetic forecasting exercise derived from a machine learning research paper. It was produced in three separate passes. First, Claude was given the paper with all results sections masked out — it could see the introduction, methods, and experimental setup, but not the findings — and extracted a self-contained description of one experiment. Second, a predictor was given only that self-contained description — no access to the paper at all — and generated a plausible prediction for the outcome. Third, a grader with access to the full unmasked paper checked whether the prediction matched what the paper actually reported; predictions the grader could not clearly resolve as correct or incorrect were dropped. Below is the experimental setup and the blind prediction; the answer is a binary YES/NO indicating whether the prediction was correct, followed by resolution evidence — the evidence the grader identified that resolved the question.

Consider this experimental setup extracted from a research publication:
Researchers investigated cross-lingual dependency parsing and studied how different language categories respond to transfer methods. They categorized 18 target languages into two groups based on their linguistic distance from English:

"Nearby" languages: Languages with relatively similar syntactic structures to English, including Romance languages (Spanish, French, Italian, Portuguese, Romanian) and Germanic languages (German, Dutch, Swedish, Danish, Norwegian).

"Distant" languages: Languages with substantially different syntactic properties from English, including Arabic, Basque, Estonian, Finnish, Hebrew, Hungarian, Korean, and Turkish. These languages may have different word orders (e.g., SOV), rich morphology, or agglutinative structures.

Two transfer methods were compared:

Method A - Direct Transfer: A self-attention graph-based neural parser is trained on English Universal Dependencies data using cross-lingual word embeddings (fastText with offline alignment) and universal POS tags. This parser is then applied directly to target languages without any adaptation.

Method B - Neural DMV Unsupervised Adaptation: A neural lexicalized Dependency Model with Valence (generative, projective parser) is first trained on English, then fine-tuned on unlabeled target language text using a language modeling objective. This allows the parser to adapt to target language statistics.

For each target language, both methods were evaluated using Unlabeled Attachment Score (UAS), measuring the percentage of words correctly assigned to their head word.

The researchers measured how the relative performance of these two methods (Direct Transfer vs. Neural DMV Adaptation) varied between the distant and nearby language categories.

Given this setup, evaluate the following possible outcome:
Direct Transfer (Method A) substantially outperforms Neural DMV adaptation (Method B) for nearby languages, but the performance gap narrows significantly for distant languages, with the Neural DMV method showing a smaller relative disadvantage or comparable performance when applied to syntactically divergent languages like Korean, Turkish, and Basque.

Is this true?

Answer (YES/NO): NO